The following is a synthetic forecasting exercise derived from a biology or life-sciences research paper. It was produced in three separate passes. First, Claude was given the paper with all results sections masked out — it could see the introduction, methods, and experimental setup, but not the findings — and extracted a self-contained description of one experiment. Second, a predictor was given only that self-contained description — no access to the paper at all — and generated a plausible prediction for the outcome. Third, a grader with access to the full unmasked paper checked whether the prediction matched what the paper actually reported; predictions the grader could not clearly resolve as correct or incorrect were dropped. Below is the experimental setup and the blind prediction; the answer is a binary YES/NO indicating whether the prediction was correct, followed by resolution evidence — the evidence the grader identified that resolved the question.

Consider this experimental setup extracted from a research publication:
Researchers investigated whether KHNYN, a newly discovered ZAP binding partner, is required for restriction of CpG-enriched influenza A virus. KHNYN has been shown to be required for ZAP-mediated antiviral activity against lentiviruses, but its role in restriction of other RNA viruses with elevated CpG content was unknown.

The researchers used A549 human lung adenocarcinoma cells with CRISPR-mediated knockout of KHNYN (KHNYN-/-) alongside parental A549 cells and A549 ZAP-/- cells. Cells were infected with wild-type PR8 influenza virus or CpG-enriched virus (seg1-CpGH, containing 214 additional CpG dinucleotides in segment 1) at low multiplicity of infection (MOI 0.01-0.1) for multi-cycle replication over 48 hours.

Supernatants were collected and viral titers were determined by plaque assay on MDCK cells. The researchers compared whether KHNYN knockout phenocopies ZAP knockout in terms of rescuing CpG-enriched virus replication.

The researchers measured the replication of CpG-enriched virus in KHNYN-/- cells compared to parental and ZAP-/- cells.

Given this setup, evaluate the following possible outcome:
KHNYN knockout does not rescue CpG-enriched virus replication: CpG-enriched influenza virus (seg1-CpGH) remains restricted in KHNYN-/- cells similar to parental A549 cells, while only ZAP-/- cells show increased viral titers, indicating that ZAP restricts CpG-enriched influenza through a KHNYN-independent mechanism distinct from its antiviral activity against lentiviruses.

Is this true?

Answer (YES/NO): NO